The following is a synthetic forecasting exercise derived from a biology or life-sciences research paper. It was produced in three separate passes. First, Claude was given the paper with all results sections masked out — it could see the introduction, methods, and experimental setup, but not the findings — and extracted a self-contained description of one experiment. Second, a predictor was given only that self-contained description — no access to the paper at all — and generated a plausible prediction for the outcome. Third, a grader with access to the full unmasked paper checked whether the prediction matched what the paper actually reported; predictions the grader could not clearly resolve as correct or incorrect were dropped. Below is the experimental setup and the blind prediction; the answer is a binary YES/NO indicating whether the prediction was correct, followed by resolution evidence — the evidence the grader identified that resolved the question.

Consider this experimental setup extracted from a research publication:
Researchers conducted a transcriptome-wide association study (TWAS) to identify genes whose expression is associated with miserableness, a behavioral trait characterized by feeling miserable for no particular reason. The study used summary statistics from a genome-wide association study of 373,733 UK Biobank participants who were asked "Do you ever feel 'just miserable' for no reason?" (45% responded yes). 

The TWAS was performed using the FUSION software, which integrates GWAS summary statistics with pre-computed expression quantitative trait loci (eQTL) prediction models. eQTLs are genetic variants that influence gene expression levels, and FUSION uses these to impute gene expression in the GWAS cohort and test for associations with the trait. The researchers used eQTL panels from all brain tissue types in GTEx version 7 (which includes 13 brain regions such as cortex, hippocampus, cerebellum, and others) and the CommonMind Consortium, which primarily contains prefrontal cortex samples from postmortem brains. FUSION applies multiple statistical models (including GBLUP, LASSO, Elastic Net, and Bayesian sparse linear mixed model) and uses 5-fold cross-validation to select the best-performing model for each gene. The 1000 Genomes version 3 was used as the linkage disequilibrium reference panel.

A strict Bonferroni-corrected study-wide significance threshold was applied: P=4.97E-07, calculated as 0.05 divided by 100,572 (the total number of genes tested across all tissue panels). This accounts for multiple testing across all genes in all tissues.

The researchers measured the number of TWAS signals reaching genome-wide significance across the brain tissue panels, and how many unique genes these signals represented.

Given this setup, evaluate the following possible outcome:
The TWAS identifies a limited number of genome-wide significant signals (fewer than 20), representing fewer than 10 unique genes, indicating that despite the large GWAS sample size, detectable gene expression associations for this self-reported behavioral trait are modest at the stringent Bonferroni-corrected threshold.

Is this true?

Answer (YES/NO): NO